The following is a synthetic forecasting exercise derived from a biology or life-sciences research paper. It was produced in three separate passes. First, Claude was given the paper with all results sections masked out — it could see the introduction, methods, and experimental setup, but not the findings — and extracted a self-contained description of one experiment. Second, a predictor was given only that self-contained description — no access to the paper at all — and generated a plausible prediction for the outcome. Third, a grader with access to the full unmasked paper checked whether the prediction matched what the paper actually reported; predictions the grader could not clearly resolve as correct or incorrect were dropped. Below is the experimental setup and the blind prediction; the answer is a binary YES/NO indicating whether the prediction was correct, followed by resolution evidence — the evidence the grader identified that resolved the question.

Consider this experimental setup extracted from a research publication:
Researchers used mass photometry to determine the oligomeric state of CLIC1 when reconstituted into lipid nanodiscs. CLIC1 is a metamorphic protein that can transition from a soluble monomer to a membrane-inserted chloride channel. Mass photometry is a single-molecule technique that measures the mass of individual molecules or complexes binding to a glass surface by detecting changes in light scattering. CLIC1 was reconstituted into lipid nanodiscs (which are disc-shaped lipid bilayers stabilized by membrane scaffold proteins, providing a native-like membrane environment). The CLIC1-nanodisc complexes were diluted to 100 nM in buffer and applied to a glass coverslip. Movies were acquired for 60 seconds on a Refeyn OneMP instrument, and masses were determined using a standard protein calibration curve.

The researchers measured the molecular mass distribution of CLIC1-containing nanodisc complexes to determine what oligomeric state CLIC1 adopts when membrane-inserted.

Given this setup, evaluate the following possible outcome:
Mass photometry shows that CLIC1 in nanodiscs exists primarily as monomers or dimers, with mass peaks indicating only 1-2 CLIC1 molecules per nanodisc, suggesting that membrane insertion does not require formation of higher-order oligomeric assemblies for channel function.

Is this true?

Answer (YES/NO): NO